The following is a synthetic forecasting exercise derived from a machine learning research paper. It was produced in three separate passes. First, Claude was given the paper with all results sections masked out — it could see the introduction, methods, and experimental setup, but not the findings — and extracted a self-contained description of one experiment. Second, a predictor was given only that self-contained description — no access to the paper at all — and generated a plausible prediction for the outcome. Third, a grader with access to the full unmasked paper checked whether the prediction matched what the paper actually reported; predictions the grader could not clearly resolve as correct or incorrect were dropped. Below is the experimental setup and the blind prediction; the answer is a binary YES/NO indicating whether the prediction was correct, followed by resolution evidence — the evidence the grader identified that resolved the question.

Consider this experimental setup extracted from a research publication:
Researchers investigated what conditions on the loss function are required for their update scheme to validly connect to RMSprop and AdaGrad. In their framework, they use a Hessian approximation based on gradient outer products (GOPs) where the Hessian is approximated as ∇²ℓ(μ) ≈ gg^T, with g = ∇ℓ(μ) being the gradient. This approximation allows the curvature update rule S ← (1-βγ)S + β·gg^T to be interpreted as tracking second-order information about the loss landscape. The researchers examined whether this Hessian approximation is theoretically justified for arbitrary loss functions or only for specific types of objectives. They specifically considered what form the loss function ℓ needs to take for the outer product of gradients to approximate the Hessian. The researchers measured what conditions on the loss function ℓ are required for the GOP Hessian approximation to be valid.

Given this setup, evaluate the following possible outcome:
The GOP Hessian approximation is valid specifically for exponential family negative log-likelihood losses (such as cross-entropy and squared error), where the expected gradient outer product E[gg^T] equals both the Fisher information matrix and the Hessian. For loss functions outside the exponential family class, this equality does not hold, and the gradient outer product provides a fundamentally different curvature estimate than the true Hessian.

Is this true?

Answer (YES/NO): NO